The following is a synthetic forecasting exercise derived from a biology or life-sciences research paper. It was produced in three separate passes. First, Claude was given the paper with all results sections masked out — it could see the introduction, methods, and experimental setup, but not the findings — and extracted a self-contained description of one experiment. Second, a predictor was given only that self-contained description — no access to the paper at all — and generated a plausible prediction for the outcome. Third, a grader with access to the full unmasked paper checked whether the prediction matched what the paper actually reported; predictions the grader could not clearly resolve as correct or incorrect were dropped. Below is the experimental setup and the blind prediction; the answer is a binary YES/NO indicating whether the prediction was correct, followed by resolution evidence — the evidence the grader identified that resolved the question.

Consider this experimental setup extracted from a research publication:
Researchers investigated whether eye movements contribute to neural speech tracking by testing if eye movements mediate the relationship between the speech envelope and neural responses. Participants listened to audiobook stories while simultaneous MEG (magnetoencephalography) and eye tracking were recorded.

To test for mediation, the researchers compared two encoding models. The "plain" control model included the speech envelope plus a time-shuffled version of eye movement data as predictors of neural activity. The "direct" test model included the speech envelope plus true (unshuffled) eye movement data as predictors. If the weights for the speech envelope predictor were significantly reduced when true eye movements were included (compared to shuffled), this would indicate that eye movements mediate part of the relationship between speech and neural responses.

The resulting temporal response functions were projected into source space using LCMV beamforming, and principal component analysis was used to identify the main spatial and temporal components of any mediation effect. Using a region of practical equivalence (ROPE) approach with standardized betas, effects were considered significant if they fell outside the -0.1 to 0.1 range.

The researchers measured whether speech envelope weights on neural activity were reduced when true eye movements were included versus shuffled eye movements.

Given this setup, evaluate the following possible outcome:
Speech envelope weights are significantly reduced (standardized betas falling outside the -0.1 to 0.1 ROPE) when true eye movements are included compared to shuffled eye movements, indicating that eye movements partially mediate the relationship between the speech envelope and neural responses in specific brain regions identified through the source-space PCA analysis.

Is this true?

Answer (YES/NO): YES